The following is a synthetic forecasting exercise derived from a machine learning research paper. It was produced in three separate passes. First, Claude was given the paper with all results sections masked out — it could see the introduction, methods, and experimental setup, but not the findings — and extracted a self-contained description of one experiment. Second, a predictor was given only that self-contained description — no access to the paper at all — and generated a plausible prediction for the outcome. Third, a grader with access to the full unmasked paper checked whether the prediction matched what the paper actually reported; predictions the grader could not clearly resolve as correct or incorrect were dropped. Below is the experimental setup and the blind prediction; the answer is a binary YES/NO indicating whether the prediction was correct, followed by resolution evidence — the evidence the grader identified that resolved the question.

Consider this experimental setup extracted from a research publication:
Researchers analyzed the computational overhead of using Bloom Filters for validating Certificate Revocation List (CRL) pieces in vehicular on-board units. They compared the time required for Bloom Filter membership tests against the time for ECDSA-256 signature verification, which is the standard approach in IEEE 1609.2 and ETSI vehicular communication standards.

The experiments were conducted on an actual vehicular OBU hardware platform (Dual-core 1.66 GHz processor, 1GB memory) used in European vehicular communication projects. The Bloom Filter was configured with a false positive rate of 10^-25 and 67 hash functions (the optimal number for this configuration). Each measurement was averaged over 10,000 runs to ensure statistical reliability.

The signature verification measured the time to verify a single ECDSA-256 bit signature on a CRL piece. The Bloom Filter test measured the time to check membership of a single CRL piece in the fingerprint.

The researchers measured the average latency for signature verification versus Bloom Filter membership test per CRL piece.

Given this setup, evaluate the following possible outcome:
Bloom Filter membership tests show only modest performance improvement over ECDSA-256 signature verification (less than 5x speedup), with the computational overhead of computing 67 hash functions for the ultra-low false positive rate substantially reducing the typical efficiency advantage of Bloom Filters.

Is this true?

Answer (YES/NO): NO